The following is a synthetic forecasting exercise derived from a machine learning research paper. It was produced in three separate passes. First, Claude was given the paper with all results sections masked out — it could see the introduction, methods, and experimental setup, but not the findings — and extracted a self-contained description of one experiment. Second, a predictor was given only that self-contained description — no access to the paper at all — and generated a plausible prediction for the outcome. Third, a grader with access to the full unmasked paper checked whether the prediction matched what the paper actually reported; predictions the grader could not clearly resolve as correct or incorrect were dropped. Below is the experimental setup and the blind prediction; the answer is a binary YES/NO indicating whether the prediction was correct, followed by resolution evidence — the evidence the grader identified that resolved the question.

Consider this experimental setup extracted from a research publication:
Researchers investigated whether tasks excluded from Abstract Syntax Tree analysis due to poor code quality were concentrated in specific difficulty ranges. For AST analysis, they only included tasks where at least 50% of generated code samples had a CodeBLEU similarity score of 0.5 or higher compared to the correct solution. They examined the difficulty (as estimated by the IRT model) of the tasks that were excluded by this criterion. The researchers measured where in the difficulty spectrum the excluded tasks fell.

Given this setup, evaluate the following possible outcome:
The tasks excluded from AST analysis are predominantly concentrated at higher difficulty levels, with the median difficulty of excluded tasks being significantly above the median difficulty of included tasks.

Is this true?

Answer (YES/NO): NO